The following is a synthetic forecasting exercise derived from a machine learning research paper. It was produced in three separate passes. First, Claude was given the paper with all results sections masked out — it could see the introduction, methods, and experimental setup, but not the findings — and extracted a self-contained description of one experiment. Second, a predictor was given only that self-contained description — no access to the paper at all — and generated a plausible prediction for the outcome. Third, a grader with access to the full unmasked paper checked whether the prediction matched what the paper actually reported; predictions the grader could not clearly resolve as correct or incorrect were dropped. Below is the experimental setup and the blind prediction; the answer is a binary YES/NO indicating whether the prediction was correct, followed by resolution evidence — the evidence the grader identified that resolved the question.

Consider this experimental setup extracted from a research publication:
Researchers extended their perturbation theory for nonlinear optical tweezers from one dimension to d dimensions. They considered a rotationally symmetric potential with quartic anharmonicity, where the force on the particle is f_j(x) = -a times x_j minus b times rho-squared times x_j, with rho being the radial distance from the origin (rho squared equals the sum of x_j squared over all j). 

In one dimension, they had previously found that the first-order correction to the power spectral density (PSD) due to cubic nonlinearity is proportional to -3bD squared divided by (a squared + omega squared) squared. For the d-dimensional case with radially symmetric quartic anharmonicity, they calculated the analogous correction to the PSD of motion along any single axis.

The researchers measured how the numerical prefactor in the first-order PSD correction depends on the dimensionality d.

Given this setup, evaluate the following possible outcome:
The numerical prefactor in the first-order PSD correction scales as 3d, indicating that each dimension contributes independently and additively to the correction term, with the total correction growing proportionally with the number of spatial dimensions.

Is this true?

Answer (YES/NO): NO